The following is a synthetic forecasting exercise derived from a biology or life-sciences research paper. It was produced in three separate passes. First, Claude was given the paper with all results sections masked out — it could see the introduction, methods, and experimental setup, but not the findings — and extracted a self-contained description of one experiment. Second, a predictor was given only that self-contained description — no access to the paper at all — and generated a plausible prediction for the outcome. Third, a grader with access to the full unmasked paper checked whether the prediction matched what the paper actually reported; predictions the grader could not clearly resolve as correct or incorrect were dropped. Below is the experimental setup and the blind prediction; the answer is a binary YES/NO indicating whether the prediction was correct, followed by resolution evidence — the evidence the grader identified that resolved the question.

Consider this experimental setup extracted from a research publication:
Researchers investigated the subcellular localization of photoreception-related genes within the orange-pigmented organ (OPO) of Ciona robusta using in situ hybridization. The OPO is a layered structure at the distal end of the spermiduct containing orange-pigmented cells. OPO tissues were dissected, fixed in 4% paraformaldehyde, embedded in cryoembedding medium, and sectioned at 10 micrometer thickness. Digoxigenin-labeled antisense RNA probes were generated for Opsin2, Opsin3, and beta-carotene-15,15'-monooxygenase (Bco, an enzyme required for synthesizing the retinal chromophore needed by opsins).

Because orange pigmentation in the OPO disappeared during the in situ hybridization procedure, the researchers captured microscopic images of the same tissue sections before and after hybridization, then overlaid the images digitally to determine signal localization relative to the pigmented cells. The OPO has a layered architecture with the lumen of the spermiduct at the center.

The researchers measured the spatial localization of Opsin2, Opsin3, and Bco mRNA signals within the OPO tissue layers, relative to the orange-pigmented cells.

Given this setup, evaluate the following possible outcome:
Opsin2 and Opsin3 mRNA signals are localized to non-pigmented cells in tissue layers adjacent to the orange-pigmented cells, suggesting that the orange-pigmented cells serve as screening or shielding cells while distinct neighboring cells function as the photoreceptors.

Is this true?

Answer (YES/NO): YES